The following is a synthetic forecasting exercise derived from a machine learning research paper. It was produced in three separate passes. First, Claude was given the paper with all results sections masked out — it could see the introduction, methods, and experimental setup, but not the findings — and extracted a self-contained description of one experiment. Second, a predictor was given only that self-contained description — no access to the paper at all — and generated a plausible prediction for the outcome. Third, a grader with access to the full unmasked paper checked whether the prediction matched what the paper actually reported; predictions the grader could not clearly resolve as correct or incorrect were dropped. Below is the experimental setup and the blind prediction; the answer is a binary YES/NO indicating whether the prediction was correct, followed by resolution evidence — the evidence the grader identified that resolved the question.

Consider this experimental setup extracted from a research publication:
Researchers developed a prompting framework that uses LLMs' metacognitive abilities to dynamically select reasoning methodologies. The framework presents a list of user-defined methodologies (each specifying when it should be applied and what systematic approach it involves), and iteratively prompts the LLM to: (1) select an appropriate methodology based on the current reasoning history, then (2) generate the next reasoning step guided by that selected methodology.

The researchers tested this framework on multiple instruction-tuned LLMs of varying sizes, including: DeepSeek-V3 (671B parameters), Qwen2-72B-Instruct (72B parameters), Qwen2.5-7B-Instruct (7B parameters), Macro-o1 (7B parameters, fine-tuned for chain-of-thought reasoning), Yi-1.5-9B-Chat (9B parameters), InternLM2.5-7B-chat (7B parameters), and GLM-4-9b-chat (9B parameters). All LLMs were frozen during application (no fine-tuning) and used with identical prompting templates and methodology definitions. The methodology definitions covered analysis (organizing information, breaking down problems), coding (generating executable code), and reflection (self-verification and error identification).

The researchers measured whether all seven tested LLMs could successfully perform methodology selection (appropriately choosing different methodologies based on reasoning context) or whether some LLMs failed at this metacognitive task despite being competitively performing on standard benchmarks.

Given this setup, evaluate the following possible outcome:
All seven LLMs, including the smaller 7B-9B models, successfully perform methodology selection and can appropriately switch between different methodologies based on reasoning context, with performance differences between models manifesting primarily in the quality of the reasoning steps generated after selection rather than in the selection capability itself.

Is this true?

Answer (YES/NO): NO